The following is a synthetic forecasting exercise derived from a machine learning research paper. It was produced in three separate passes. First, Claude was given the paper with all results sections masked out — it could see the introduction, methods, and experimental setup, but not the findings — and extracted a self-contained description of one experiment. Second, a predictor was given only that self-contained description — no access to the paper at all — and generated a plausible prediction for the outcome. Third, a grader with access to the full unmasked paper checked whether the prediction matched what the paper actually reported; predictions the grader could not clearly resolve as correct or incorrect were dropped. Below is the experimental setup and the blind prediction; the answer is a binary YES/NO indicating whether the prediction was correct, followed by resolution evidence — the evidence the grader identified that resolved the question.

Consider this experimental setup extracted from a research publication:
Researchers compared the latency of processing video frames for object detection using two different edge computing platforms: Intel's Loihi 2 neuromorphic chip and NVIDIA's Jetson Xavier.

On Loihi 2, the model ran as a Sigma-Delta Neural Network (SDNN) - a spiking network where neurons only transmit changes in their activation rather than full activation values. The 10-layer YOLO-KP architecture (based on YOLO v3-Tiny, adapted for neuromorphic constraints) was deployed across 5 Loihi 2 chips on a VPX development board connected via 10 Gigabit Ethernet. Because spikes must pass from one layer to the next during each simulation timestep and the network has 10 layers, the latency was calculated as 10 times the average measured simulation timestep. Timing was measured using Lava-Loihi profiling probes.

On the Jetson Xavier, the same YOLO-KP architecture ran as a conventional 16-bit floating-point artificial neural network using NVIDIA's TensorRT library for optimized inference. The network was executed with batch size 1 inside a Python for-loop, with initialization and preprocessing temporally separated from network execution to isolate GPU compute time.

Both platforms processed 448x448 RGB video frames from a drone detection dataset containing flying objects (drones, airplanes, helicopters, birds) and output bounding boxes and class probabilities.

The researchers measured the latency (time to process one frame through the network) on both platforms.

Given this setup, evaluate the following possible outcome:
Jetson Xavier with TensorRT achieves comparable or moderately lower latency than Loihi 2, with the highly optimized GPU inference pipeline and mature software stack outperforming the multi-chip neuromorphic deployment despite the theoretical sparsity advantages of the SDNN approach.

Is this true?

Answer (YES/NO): NO